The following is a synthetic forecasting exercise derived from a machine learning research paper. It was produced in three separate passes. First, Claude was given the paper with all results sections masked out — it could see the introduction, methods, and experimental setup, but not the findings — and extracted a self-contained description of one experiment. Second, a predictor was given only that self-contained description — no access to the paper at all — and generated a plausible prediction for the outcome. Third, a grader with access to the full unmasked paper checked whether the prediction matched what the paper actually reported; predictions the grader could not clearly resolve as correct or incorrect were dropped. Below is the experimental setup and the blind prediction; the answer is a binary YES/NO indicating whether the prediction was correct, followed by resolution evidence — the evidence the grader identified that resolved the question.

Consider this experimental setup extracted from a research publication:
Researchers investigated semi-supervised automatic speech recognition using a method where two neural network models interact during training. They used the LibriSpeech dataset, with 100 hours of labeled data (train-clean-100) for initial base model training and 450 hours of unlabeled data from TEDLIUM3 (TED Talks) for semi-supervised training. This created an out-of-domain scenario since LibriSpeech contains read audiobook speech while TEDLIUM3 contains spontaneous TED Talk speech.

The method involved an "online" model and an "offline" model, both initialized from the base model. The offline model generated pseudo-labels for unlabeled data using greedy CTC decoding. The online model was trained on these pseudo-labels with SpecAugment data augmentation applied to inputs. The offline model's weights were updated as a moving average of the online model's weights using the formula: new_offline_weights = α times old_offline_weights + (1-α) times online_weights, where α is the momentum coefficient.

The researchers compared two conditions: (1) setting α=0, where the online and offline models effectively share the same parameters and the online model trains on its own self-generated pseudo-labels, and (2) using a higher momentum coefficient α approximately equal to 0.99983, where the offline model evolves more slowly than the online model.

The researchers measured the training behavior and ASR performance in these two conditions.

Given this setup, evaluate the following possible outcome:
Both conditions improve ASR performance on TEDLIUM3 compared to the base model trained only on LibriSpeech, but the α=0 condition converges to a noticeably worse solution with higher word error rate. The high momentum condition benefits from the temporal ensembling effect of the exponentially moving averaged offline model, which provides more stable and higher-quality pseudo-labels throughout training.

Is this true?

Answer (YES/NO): NO